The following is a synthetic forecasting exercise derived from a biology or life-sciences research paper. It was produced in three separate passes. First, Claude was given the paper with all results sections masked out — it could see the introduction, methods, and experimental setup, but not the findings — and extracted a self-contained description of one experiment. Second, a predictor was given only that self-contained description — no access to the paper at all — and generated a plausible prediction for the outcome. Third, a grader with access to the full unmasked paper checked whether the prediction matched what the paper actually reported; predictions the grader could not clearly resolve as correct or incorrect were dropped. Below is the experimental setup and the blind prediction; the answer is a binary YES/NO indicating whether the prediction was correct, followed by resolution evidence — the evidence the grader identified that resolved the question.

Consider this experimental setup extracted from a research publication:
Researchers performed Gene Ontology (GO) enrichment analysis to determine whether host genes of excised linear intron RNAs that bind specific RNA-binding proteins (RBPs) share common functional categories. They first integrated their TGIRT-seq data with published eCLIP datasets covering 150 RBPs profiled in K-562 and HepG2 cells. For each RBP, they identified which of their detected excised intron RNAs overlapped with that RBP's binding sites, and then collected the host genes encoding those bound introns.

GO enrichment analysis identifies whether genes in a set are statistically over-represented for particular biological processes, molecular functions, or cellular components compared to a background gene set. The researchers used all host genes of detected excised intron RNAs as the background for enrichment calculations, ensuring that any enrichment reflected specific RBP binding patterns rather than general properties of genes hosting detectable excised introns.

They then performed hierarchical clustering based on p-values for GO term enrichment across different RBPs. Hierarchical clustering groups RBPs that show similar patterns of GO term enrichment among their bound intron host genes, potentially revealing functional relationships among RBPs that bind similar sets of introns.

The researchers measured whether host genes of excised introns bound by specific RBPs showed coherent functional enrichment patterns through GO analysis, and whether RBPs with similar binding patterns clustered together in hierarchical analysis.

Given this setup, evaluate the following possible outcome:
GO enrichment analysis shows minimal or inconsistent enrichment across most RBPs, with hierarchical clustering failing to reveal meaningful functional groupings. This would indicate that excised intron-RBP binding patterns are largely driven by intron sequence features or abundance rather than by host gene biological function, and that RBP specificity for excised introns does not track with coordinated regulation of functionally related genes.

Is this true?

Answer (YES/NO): NO